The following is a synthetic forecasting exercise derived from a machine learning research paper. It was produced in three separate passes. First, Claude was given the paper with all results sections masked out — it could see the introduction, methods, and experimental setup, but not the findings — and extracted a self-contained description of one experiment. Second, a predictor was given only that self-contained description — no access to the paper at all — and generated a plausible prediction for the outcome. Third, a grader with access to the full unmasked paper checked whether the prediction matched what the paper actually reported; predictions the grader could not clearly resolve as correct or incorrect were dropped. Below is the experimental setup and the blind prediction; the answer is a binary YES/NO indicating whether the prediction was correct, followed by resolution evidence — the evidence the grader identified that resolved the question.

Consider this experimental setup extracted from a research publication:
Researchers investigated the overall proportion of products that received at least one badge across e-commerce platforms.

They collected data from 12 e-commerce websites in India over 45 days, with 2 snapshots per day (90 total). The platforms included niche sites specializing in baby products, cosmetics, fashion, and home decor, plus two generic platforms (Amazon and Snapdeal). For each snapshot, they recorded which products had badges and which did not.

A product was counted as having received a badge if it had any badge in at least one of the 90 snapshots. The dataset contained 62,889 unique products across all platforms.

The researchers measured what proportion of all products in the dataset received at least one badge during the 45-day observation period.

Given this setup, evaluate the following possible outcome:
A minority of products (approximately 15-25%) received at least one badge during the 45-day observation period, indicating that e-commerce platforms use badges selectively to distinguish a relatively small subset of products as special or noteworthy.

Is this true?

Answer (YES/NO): NO